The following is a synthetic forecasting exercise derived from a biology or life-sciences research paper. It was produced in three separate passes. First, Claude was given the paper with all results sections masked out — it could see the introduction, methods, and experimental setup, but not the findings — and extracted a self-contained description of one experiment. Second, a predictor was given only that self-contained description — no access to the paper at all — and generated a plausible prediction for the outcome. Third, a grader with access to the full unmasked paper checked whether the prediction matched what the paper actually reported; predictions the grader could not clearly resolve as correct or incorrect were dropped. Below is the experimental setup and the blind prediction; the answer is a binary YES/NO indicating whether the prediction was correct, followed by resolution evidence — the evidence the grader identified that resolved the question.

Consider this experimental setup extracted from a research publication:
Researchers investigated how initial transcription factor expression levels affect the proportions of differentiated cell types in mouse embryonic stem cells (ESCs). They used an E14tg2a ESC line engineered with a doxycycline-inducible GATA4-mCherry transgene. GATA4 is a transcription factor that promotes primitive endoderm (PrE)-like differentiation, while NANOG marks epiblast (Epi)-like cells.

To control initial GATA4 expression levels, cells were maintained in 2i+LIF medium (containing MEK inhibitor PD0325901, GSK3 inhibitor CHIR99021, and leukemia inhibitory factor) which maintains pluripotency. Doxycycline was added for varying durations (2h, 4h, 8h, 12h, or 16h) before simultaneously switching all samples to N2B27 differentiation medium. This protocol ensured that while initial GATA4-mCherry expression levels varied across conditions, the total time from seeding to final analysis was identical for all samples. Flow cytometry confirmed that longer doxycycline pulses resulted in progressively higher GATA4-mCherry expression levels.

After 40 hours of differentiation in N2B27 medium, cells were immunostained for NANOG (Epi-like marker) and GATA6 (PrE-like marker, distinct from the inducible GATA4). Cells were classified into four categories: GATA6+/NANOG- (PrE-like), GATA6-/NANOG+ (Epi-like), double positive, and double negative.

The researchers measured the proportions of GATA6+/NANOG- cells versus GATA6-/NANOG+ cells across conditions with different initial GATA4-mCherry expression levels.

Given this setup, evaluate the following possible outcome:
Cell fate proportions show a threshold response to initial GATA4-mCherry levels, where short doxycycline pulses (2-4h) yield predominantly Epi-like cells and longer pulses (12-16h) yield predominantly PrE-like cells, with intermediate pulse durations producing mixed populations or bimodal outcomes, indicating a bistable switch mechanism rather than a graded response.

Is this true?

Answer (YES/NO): NO